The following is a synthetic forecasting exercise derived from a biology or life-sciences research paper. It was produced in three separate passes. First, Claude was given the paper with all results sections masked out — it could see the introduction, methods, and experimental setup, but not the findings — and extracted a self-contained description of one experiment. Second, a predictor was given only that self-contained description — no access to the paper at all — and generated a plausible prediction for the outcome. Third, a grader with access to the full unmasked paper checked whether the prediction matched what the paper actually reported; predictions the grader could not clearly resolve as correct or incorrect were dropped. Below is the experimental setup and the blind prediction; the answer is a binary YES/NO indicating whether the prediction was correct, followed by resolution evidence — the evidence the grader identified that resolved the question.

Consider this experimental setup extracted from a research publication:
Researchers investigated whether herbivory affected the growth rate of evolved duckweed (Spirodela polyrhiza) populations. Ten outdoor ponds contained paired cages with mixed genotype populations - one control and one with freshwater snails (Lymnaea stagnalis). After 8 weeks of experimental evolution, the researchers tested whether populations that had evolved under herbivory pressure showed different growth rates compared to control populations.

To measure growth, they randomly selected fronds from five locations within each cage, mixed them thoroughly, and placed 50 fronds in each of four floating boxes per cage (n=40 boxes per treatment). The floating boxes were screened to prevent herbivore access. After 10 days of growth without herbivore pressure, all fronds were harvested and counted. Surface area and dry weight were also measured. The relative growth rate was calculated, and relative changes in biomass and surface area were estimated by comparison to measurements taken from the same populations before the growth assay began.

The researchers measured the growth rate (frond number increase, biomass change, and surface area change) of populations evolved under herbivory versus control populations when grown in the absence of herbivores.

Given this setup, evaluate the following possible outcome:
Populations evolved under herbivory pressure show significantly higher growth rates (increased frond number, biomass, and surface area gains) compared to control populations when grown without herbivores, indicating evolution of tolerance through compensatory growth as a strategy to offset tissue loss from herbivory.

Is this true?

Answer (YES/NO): NO